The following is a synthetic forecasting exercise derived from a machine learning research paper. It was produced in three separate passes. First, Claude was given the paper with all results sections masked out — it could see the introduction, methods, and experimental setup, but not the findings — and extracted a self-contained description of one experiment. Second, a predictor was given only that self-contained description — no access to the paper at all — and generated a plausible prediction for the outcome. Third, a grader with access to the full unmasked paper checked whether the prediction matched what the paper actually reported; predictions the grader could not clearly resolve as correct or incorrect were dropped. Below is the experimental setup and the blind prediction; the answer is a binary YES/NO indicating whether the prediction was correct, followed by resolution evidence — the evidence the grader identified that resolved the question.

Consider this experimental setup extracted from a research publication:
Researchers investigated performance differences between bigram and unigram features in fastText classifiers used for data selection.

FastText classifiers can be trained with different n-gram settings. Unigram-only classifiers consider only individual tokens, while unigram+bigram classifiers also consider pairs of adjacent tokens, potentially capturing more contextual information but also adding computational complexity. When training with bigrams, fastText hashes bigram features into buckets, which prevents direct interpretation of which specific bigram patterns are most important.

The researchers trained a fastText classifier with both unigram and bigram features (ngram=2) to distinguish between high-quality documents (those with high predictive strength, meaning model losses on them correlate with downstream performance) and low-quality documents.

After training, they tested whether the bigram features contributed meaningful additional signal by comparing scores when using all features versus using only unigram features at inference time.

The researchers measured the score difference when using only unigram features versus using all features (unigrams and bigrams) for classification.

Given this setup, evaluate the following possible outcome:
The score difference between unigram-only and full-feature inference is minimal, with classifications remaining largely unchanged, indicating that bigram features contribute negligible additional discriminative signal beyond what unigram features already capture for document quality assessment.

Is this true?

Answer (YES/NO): YES